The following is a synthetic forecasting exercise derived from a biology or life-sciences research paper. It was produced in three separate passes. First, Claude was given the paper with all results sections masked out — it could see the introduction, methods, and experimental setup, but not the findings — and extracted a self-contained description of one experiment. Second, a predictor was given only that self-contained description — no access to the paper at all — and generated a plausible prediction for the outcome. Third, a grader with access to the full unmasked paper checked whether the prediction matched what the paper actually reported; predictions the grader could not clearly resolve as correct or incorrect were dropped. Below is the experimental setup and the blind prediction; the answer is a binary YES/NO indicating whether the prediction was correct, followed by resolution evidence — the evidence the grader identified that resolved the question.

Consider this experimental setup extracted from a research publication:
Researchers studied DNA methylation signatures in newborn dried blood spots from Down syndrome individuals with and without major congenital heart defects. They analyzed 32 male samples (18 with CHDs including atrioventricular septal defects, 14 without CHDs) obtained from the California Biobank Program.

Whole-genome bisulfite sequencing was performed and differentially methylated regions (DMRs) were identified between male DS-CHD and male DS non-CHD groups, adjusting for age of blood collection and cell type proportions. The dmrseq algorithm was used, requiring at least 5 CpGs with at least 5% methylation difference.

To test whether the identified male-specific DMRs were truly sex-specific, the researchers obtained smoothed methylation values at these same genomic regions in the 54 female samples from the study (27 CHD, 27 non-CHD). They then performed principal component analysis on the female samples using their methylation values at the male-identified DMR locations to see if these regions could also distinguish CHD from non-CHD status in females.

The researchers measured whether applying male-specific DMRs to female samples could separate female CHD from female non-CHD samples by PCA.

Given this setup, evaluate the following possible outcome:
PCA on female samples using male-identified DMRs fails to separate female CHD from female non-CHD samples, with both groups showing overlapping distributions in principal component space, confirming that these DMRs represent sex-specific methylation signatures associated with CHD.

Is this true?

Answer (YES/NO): YES